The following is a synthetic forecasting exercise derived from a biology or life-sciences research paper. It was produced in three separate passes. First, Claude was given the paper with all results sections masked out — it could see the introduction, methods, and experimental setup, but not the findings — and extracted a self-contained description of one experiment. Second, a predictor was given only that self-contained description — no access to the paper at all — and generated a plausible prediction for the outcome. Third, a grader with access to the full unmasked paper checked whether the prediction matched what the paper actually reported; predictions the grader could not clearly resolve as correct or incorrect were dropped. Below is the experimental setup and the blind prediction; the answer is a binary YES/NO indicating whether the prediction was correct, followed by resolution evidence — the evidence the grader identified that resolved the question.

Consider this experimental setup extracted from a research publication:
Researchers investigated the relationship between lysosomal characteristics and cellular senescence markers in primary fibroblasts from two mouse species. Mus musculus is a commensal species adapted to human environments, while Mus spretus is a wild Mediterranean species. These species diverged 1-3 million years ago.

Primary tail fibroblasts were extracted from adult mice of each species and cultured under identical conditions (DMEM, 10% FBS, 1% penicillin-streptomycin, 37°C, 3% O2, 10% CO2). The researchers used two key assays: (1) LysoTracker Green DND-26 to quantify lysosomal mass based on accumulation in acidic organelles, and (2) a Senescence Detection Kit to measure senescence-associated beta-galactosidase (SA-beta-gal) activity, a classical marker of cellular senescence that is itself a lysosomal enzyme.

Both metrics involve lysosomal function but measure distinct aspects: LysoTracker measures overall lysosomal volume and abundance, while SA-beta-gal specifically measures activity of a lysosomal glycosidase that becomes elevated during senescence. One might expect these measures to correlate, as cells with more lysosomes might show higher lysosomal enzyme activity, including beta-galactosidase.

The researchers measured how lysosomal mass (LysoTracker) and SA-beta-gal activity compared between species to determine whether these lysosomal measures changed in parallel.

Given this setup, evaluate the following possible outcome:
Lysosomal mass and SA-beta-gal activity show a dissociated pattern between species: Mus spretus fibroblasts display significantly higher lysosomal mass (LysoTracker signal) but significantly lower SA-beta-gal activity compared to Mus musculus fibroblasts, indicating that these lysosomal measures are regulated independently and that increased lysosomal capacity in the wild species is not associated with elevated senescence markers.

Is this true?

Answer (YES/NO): YES